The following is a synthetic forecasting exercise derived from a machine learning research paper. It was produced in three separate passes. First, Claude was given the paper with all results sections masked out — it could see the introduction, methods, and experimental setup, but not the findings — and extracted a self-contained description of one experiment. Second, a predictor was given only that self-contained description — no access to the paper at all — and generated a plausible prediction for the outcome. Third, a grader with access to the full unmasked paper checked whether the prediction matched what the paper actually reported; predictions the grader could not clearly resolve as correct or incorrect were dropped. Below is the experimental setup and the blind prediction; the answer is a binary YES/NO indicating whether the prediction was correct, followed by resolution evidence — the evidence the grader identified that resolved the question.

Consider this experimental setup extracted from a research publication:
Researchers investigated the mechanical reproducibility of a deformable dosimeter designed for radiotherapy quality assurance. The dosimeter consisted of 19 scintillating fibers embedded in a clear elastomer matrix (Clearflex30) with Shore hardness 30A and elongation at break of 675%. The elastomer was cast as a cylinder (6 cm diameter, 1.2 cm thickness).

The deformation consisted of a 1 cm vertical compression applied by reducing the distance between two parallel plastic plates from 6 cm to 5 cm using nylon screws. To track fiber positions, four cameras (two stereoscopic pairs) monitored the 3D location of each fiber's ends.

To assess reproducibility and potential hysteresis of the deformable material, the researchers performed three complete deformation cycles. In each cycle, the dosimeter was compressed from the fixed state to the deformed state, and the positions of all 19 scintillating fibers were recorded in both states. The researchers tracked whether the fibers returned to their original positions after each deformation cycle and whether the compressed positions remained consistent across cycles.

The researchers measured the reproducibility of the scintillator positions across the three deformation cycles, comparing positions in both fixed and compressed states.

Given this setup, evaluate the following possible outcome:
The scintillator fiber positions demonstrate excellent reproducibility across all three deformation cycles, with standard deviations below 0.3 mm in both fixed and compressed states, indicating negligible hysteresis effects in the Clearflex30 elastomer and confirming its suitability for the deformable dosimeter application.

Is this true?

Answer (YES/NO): YES